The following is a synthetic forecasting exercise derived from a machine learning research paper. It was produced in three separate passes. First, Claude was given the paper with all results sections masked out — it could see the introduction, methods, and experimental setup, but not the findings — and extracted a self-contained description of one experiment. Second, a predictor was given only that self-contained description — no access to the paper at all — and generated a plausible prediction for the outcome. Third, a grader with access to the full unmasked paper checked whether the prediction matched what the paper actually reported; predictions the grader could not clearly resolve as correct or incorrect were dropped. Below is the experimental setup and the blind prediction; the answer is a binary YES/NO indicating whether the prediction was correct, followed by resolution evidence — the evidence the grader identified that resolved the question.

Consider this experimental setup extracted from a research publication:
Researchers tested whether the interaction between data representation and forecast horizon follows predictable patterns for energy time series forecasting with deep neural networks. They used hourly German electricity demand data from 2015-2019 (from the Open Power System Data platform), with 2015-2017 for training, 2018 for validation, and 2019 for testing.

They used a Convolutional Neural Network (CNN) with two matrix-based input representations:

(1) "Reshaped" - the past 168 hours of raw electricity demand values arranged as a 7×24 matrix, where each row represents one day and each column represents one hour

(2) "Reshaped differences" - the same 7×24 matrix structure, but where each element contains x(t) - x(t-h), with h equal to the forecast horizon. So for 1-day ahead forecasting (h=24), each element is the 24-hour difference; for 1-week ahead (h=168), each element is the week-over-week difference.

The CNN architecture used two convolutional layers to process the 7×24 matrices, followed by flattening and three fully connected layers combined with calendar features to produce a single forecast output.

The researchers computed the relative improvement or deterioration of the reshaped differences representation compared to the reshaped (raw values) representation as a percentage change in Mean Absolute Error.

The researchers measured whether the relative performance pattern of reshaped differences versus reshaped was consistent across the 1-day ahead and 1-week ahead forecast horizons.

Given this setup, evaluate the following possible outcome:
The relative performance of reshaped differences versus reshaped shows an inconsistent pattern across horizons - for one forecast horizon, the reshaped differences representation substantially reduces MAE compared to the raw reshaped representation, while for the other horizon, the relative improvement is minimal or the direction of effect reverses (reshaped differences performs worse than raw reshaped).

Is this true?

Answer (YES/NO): NO